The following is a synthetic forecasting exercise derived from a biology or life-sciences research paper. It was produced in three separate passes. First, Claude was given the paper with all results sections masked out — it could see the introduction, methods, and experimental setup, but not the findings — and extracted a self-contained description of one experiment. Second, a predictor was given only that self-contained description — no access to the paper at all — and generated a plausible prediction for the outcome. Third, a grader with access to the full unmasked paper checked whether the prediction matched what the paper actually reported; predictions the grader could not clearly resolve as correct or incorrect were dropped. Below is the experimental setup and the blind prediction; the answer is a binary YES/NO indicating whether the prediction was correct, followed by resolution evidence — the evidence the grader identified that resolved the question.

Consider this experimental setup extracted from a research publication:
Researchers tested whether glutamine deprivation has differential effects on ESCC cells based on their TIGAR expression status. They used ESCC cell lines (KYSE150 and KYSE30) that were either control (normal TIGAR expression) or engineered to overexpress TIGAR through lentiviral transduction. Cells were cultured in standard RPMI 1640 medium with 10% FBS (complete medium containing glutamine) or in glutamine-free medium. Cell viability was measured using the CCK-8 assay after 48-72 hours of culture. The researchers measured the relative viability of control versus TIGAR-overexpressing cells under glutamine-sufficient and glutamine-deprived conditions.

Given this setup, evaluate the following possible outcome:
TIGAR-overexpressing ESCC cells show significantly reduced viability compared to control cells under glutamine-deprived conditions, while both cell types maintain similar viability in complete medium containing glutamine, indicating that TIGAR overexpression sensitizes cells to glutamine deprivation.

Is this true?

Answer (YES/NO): YES